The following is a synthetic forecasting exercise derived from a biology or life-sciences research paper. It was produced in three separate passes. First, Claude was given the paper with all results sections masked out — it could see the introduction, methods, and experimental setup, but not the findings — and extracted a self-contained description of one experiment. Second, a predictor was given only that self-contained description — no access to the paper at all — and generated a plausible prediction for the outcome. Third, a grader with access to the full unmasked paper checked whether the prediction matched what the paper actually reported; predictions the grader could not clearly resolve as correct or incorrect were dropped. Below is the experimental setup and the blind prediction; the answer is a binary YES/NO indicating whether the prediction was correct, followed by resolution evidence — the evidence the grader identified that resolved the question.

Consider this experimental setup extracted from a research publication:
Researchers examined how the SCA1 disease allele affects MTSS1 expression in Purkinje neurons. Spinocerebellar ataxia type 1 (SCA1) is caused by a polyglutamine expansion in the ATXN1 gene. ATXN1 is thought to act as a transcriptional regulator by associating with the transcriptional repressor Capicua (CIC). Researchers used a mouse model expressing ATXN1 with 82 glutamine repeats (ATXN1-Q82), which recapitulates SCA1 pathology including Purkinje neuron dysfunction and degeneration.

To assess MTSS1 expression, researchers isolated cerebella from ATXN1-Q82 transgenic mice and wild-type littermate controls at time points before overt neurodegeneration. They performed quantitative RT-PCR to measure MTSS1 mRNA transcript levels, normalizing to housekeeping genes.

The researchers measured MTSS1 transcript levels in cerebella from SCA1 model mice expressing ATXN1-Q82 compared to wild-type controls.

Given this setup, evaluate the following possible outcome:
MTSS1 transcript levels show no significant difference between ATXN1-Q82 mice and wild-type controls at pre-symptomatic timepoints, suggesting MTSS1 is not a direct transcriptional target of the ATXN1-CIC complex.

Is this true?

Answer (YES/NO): NO